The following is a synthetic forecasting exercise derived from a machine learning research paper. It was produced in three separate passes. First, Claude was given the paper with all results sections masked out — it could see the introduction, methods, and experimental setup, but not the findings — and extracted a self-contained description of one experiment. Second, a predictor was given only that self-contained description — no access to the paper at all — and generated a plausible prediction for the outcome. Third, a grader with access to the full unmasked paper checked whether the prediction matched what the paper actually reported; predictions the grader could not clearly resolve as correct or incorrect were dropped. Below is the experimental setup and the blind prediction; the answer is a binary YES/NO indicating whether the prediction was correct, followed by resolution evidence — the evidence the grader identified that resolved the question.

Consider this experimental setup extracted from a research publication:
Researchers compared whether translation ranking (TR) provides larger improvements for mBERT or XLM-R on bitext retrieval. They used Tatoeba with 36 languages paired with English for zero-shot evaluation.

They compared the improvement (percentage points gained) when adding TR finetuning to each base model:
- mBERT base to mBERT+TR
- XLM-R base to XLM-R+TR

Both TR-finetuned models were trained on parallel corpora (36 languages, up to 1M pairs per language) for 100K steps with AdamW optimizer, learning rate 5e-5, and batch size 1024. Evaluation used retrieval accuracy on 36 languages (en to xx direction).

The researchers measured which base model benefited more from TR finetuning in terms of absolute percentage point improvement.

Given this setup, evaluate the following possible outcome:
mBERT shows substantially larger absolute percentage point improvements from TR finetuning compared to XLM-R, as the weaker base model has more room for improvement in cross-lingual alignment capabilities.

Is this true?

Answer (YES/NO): YES